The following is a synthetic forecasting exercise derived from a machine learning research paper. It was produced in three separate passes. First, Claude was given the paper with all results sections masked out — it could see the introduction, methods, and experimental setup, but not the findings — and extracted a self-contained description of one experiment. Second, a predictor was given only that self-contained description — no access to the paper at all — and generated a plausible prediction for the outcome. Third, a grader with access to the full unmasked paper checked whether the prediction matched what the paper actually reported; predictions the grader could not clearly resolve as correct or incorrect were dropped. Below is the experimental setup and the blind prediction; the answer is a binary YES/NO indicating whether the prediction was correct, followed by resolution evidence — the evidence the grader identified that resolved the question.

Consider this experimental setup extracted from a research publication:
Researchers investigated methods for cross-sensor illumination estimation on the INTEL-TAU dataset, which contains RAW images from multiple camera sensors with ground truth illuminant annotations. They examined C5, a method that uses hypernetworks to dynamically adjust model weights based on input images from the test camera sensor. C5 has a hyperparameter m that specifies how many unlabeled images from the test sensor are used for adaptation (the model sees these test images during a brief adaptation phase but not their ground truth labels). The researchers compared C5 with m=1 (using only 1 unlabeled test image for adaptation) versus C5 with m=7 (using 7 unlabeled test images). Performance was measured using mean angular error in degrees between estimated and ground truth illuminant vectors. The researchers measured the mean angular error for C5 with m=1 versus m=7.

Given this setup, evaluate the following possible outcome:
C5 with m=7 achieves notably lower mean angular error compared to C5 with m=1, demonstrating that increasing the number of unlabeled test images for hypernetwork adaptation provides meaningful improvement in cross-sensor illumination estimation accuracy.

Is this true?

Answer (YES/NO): YES